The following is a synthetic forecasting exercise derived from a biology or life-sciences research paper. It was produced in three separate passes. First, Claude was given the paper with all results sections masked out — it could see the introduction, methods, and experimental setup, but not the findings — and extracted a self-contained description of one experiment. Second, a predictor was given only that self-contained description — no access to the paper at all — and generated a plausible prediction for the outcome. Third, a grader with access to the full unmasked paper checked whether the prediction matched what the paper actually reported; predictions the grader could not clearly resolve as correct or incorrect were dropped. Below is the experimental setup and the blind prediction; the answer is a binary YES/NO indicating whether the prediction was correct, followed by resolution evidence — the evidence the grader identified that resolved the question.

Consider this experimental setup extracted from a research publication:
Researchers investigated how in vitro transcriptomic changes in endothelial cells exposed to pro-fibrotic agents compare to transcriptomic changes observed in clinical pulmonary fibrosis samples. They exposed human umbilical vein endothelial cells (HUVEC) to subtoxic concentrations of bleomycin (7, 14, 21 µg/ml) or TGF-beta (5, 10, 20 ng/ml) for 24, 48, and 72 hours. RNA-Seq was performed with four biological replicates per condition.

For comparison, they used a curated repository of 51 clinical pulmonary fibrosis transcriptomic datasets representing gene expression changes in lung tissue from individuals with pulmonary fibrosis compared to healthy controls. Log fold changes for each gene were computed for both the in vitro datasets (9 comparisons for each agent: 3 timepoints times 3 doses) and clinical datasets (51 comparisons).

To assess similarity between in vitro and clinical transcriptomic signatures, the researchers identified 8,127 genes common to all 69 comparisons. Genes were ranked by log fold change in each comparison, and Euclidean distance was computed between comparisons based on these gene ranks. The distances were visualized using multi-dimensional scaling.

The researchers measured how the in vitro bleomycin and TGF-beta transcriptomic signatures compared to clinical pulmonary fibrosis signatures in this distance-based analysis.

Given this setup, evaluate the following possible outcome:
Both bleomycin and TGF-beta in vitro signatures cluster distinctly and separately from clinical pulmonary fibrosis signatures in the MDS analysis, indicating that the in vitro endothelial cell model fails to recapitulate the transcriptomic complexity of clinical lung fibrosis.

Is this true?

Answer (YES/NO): NO